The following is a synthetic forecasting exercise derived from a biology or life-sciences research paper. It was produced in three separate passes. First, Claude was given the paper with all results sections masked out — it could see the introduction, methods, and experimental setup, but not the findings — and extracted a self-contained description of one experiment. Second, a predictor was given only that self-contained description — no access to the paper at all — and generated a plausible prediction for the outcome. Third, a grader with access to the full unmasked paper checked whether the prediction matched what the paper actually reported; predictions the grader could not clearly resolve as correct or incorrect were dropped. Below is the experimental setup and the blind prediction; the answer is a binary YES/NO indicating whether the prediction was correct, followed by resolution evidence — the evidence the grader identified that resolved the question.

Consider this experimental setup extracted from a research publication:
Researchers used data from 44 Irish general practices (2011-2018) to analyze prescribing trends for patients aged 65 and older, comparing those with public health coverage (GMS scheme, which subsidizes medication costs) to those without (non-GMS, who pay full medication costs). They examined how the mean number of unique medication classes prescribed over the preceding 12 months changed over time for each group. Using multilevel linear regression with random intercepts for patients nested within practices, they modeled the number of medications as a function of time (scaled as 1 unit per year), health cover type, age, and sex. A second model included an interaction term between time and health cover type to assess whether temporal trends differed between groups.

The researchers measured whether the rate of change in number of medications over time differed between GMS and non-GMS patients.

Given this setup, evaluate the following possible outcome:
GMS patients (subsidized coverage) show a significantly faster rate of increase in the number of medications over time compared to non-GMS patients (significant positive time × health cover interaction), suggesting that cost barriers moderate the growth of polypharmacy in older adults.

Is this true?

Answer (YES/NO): YES